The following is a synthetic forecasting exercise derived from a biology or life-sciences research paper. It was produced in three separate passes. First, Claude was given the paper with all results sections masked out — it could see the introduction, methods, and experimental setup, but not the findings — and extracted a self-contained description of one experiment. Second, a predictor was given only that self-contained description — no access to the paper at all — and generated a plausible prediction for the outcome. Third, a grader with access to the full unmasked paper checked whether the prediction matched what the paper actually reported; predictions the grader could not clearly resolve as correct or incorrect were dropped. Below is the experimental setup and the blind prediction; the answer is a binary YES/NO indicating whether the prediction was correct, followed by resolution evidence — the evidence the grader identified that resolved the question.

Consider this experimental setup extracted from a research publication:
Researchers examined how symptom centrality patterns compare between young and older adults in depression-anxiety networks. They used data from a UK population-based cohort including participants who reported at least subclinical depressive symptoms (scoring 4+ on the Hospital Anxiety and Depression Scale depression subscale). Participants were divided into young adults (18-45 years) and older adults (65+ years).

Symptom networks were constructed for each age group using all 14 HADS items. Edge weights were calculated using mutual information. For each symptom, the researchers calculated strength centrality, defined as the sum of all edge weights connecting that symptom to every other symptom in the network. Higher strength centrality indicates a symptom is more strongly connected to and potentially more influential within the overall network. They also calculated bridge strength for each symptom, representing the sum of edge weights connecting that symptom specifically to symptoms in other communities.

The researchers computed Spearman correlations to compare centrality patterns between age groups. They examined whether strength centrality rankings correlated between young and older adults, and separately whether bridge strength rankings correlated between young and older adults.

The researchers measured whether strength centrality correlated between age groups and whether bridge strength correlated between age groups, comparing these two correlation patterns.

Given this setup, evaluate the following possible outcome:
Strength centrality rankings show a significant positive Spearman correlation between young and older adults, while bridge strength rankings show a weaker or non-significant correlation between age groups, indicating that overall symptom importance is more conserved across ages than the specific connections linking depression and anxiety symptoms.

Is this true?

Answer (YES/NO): YES